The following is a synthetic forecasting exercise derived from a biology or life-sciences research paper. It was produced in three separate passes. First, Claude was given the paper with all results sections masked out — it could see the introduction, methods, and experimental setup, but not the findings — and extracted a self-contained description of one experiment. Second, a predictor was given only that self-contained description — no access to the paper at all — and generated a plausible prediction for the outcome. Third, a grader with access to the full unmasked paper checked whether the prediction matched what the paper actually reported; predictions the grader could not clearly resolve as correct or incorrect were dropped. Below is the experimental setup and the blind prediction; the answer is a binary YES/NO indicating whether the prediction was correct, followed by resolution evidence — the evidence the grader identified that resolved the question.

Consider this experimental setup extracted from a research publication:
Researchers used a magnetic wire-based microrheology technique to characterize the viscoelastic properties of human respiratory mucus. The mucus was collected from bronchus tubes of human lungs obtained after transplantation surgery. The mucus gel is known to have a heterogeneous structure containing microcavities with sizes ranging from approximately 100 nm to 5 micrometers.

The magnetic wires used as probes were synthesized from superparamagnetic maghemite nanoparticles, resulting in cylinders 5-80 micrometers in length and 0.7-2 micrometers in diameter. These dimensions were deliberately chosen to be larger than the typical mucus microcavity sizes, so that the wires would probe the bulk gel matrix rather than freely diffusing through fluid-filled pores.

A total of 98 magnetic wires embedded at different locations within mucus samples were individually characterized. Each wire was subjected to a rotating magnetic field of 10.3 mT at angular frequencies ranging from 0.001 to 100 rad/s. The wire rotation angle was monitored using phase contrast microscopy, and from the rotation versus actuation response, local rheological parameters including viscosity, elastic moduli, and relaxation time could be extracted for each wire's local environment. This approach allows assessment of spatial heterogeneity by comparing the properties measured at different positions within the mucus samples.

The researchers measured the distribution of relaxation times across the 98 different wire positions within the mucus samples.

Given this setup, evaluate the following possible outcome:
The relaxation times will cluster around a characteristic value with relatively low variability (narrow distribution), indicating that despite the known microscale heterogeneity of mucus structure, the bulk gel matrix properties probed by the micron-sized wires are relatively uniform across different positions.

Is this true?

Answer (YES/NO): NO